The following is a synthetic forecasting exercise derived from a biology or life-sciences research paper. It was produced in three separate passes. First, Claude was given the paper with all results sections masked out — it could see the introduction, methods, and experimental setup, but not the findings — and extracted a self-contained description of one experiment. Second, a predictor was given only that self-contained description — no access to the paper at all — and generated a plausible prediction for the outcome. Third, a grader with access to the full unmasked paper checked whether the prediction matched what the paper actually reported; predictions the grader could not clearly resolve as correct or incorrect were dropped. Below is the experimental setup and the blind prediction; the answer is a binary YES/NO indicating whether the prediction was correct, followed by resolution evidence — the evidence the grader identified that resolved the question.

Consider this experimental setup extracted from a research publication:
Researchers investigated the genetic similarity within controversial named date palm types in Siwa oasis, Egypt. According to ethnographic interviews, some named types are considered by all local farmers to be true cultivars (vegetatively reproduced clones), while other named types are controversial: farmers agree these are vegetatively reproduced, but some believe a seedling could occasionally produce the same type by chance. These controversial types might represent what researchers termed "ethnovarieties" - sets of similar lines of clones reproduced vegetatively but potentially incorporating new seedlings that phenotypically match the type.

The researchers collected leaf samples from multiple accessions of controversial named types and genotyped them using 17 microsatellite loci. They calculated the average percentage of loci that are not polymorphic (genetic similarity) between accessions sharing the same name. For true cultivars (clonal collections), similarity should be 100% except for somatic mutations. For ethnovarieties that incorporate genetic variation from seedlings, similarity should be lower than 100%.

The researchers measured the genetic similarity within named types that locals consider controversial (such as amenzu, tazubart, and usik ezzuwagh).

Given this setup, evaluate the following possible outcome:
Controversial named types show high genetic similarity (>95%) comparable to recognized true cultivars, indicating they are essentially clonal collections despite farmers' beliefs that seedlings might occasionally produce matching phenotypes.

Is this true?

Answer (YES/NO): NO